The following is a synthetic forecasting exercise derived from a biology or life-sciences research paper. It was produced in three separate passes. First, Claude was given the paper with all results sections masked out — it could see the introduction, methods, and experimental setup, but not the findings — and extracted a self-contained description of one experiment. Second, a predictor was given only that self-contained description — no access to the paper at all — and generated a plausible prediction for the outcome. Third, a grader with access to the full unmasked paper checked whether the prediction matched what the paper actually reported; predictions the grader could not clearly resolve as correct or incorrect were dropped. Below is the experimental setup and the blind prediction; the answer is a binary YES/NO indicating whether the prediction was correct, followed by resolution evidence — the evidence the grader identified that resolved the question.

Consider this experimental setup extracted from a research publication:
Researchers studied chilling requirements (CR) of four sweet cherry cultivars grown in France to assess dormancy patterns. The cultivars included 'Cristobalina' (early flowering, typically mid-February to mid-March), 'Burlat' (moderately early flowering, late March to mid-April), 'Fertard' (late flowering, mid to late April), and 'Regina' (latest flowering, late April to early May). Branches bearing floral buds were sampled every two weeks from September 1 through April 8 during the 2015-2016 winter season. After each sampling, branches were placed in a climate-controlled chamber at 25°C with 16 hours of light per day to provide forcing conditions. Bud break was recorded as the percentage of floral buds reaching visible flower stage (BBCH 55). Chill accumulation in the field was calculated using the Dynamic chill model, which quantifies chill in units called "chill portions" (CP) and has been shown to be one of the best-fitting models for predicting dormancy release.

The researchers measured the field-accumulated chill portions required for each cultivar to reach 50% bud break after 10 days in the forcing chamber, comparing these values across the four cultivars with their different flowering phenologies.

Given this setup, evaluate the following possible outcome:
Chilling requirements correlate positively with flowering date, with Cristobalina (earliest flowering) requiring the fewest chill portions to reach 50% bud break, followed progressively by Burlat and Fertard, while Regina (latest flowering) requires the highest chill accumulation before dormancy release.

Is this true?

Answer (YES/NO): NO